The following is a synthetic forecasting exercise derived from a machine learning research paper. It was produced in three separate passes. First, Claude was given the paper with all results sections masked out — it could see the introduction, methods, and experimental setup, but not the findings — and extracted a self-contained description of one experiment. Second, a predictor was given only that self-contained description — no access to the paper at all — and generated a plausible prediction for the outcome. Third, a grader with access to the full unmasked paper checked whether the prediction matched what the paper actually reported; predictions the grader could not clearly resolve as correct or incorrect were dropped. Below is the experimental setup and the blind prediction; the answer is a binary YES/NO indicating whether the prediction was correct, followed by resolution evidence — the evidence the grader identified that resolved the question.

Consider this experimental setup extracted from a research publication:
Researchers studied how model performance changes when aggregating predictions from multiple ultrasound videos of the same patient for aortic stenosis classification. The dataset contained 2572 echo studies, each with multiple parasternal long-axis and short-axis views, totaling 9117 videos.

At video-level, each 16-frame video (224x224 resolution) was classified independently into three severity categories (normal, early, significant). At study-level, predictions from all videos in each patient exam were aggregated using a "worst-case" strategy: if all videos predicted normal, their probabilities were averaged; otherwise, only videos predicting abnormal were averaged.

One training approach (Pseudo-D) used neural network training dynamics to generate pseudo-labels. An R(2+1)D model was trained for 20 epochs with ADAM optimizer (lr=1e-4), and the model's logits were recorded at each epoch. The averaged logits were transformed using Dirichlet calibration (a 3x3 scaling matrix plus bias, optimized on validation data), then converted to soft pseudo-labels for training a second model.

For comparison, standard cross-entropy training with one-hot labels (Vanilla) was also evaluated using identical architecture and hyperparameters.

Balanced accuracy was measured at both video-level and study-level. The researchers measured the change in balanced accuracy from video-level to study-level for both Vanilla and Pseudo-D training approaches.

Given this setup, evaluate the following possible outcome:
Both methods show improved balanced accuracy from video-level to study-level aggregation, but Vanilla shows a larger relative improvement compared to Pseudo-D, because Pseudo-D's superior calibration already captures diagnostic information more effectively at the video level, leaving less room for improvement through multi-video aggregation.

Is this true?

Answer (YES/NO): NO